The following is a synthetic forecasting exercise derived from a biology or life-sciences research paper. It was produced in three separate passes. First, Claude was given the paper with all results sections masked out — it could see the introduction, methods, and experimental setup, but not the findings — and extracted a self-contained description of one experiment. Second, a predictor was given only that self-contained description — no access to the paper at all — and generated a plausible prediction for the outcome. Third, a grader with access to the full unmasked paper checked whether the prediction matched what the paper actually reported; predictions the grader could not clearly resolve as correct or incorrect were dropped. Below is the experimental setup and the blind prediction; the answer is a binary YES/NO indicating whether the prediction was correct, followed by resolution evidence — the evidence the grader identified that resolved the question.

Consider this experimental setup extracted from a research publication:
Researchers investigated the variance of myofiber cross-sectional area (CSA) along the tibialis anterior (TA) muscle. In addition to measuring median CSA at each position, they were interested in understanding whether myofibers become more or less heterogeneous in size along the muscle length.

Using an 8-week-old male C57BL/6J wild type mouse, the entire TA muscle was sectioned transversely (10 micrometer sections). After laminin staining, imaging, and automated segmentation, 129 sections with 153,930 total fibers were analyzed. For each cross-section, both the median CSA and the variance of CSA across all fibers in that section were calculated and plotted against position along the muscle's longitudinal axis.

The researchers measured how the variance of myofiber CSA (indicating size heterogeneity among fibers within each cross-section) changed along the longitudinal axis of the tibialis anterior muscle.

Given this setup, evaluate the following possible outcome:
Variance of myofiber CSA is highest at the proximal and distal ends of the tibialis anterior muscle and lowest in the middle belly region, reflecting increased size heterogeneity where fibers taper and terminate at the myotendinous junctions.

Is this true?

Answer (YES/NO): NO